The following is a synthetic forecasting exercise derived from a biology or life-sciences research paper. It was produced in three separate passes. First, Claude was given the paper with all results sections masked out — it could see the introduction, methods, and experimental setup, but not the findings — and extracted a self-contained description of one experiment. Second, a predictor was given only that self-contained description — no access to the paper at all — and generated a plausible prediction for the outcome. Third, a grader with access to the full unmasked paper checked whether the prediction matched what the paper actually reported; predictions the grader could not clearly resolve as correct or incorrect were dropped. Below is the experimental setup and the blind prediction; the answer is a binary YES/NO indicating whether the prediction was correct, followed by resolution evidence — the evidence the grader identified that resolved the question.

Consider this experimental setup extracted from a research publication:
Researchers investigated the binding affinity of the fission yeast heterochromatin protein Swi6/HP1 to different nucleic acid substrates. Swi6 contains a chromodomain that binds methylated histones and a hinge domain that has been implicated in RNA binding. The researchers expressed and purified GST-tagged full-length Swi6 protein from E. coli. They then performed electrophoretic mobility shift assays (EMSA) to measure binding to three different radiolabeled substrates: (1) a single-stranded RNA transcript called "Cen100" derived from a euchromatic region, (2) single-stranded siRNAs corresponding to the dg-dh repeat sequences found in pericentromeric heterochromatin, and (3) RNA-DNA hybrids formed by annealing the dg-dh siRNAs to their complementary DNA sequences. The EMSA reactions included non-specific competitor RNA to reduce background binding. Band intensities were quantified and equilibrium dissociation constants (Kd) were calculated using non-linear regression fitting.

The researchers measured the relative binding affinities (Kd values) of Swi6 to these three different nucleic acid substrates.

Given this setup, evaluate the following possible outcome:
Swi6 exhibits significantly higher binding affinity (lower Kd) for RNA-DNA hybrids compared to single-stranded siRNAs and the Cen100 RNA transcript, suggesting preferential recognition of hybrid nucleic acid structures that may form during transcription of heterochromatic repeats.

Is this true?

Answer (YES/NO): YES